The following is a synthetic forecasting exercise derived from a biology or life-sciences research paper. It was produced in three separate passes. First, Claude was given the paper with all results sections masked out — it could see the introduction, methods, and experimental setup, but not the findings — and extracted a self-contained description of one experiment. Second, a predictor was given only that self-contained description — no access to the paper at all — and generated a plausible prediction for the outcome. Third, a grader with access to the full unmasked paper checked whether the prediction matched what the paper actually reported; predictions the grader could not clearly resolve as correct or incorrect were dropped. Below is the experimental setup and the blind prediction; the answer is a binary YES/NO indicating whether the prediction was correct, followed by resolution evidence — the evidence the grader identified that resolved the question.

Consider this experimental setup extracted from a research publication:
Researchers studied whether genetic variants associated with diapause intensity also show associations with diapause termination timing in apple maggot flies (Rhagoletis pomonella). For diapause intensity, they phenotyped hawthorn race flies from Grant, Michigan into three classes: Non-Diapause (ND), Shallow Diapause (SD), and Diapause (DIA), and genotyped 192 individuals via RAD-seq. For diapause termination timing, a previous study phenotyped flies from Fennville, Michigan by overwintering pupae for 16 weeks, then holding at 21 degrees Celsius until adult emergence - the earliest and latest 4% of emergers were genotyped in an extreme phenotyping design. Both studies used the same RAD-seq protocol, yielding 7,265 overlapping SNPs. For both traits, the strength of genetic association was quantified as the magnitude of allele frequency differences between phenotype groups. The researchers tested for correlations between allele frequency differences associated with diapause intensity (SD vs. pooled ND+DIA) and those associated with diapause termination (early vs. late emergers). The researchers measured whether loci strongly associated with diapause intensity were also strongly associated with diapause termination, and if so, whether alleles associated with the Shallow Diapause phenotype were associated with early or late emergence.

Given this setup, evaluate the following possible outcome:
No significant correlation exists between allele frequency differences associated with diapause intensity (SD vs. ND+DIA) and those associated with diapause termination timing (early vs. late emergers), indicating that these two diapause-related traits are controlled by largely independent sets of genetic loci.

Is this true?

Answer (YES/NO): NO